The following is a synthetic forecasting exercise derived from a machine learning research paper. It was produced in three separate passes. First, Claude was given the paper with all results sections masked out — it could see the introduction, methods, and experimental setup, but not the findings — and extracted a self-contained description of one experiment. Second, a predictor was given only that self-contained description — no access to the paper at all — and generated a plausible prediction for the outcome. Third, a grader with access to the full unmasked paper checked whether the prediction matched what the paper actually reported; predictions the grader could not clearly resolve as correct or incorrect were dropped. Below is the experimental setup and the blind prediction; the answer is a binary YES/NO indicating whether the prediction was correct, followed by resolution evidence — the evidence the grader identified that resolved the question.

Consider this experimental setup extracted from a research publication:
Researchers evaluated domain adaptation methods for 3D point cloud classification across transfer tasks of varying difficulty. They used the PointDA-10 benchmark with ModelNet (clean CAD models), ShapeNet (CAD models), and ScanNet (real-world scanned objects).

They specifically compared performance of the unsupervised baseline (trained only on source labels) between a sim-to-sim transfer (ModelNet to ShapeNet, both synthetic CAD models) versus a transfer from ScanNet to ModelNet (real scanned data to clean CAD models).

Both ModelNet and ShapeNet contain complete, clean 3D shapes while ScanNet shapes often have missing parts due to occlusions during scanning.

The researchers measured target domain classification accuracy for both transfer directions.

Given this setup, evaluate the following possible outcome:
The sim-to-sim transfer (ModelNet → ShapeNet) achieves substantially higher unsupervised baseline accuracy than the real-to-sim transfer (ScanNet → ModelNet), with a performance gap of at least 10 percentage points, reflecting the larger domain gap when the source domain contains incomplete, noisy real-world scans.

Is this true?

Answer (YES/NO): YES